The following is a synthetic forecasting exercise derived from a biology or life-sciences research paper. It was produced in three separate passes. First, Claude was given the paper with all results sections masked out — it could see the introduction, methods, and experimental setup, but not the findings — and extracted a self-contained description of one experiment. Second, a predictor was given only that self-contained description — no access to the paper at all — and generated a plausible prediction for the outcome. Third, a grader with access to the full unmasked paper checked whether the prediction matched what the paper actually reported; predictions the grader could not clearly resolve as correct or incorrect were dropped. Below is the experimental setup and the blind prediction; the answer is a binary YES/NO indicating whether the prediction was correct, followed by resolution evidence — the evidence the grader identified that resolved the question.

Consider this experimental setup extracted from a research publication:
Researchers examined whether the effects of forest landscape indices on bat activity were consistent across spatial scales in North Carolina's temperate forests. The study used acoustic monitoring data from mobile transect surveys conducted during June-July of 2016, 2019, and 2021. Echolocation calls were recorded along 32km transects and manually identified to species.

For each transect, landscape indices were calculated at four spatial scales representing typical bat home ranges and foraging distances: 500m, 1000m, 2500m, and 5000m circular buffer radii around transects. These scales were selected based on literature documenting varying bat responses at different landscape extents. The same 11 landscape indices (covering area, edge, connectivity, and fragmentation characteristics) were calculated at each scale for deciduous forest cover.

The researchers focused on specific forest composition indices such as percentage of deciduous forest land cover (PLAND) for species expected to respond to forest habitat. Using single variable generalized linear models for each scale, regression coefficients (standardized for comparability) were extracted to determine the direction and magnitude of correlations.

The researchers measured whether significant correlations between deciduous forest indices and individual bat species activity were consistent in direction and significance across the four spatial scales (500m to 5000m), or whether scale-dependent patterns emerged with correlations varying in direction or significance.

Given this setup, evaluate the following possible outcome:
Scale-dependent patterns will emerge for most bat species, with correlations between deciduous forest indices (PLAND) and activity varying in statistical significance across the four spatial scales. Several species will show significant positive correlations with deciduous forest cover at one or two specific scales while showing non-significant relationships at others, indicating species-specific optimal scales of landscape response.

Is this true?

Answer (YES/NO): NO